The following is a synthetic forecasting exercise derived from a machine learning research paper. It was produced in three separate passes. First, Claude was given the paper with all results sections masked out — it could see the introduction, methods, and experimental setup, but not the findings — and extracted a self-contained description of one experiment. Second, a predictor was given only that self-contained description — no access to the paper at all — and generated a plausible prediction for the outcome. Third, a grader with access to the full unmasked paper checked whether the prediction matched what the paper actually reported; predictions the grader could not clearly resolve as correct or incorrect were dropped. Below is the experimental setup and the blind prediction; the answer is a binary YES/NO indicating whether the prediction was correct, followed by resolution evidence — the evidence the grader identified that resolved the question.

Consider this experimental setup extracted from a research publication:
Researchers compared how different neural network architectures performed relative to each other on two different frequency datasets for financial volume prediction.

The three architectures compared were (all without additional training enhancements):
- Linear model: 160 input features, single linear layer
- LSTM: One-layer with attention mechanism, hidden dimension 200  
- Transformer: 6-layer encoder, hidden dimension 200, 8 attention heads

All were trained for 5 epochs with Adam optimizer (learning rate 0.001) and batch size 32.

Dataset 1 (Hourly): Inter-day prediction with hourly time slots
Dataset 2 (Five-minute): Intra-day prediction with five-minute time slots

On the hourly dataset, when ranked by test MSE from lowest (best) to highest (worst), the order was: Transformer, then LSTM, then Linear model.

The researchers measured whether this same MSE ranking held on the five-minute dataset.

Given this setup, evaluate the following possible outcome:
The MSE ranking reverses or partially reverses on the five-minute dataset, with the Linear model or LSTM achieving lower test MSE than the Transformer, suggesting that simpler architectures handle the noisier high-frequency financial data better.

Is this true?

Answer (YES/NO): NO